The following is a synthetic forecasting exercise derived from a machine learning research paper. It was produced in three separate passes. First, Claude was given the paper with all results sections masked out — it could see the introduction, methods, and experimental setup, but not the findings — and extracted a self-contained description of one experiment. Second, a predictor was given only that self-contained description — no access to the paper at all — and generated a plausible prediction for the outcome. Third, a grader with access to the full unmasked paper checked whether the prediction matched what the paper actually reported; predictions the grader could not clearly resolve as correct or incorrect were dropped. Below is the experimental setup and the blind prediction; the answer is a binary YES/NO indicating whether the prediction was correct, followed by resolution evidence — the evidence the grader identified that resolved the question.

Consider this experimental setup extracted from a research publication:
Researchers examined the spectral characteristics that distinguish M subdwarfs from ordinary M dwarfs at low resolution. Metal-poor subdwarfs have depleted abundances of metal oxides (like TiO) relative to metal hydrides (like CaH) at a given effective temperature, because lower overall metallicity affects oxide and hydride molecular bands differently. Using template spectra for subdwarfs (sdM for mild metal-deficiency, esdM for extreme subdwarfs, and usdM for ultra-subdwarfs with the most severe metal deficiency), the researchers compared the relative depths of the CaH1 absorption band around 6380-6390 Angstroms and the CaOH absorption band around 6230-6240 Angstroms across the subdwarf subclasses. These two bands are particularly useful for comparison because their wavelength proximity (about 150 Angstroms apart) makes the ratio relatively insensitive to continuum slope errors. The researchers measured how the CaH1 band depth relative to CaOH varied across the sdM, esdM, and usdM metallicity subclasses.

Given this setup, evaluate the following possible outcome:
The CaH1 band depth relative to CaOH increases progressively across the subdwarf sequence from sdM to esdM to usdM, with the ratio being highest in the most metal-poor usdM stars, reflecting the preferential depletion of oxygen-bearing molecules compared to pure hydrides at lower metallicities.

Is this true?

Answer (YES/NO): YES